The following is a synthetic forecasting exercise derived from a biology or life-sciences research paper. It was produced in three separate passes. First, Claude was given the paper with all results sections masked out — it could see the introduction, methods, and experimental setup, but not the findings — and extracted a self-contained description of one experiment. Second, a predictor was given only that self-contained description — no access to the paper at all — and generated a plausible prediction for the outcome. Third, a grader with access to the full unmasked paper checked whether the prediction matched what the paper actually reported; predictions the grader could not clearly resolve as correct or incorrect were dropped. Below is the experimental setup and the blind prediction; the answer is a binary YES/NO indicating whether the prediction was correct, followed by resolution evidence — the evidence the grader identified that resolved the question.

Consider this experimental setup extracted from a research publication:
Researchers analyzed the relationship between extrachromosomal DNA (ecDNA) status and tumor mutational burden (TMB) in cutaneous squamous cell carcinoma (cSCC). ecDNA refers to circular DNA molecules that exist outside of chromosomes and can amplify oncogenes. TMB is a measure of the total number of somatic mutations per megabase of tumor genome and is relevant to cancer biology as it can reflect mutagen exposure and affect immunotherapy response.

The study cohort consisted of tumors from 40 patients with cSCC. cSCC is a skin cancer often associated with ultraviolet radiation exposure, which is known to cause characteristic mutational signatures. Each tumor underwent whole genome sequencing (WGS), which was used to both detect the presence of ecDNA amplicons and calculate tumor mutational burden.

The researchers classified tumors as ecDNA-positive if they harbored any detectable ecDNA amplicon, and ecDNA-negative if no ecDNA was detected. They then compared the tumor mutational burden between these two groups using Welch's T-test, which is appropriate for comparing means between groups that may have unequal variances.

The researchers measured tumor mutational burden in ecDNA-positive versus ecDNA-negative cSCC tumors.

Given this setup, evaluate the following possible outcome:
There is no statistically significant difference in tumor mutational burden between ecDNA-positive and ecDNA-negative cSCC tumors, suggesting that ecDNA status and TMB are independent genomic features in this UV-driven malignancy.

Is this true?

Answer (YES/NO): YES